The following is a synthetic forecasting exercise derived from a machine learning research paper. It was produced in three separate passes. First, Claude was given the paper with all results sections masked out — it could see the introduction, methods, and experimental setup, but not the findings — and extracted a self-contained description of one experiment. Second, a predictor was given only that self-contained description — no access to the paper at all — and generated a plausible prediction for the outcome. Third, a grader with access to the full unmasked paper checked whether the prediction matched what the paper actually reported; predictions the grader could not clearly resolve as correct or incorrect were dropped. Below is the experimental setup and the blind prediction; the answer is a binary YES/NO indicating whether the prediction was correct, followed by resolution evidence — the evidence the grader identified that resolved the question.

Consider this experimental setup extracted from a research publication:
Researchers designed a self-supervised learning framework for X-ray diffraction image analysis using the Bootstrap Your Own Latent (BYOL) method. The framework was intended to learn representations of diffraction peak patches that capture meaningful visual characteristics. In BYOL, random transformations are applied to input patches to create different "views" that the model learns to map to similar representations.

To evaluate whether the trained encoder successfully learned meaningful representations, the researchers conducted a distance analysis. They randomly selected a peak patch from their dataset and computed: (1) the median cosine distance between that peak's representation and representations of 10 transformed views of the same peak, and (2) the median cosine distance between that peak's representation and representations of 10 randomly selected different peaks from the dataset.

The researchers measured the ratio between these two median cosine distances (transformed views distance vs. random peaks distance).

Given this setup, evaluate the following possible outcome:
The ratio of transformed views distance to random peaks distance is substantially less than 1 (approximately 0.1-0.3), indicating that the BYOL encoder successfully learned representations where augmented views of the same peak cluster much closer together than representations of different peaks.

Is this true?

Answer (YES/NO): YES